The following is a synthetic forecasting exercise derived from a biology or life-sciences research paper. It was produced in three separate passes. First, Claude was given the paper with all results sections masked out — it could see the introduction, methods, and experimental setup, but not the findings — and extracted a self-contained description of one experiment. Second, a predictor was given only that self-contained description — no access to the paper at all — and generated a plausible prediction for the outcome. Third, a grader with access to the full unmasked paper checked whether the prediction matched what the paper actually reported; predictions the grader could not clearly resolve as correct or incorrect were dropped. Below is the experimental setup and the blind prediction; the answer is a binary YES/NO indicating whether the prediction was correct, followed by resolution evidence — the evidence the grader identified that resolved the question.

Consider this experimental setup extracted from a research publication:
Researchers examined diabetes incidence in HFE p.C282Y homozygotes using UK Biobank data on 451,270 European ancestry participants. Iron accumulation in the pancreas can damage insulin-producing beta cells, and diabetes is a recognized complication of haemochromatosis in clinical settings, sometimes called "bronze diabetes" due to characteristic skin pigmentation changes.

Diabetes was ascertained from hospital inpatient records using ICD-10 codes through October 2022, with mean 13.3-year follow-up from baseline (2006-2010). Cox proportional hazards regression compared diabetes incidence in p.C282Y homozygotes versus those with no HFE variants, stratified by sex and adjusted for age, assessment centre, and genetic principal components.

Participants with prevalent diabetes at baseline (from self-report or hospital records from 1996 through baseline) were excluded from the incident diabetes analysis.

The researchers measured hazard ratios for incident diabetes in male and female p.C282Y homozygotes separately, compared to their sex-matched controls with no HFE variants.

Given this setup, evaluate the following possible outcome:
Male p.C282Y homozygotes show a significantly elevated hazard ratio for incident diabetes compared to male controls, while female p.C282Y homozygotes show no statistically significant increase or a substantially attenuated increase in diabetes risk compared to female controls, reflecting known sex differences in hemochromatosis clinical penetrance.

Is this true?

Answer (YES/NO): YES